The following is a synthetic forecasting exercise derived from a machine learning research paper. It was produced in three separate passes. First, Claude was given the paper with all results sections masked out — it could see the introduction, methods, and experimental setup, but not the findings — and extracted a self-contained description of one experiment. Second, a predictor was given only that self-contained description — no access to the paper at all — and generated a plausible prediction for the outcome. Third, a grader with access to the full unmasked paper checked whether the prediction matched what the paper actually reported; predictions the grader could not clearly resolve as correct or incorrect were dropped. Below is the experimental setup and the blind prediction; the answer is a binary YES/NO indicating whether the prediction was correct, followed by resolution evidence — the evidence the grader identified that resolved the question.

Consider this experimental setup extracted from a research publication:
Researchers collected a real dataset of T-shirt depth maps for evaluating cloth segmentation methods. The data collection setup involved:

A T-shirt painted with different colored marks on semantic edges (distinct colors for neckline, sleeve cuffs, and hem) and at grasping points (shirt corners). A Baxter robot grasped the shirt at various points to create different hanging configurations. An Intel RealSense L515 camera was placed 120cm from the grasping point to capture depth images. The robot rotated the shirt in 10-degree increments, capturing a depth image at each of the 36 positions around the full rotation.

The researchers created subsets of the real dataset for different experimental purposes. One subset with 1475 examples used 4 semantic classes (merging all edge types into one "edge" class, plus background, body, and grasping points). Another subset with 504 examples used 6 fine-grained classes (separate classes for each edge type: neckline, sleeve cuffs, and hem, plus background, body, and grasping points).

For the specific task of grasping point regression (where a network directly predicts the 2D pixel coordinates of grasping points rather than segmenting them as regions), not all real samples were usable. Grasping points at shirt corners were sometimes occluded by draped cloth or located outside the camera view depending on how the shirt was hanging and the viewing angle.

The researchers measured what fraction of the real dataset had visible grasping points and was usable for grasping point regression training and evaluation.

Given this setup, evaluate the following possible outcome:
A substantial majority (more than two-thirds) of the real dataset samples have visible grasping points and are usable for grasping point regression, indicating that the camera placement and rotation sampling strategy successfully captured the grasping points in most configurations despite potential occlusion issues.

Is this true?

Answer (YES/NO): NO